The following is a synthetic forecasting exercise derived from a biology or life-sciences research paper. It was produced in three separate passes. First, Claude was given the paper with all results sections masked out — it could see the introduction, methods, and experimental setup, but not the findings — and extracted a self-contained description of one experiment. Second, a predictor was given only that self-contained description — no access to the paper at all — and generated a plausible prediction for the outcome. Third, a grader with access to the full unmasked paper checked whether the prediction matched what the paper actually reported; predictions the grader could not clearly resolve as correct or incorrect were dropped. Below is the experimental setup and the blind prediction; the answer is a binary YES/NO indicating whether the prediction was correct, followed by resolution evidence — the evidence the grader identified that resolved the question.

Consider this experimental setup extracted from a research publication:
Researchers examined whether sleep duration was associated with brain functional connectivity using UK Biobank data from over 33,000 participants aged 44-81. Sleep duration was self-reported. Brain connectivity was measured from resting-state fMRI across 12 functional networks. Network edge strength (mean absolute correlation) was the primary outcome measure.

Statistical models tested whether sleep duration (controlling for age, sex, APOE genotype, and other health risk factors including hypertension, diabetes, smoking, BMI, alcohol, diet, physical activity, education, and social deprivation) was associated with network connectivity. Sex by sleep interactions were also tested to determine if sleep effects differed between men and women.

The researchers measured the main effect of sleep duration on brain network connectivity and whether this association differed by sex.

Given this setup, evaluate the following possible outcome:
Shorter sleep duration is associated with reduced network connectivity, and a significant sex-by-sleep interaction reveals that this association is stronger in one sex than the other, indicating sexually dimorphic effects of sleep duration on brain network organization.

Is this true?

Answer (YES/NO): NO